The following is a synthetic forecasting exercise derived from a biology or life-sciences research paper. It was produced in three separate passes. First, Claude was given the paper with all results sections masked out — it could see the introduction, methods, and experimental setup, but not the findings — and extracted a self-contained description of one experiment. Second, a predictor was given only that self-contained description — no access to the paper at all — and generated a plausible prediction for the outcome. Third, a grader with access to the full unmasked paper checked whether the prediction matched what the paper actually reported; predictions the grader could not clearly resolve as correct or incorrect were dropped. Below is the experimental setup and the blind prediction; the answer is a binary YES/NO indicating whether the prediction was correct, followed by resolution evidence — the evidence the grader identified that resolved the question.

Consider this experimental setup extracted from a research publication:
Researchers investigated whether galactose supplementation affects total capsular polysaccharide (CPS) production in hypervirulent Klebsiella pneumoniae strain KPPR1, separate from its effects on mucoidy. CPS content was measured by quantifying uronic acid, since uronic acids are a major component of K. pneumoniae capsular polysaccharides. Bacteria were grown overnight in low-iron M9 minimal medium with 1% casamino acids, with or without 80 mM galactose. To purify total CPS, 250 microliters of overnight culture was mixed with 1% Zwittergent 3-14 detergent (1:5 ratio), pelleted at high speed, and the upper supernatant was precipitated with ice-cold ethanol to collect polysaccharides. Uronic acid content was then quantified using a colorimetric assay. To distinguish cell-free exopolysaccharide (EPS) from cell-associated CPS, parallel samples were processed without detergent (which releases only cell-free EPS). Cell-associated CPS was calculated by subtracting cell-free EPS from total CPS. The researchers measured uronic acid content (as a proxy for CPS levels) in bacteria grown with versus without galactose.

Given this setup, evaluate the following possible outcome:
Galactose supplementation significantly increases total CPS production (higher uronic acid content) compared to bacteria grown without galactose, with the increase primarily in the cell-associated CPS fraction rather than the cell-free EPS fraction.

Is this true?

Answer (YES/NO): NO